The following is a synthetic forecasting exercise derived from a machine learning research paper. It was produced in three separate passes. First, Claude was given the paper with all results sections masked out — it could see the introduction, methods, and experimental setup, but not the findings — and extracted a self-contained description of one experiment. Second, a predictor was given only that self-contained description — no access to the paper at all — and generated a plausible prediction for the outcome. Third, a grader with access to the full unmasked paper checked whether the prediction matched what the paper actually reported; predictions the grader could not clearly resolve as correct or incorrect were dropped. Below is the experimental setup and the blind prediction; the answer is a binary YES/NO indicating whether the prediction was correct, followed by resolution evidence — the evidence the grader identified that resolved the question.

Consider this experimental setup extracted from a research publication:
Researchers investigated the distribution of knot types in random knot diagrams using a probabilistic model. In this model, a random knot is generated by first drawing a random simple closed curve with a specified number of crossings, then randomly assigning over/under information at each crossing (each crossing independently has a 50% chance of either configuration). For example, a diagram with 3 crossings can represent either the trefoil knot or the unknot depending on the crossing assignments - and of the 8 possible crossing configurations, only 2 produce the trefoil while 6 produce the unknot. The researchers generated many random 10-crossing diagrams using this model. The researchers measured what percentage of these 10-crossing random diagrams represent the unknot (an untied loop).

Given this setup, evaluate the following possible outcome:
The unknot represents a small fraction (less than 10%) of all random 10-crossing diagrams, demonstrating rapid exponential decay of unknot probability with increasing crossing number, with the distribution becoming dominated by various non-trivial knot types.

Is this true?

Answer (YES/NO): NO